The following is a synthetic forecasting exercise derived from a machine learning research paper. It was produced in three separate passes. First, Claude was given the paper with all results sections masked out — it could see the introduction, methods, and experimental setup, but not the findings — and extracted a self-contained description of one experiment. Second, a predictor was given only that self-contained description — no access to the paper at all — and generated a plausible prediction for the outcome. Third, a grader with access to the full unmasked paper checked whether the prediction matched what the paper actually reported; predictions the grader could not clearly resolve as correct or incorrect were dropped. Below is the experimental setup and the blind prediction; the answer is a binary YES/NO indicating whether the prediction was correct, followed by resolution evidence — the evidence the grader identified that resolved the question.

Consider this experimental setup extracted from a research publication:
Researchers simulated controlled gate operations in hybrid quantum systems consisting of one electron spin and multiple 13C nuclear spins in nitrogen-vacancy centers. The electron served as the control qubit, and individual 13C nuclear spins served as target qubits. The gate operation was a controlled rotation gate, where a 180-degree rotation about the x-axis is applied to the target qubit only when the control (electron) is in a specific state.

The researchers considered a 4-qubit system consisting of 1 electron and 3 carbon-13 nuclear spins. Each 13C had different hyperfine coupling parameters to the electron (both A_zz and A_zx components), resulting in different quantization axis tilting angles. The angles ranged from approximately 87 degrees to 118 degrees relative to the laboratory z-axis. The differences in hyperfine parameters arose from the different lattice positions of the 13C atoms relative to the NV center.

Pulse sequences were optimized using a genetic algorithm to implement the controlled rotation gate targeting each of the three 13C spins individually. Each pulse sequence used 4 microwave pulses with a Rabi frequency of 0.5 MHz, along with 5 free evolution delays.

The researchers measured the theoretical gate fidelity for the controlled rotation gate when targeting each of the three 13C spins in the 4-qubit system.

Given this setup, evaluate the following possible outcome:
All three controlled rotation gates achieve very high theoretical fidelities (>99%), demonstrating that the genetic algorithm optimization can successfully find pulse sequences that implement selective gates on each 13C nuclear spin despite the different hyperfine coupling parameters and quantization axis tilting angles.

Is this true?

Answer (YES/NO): NO